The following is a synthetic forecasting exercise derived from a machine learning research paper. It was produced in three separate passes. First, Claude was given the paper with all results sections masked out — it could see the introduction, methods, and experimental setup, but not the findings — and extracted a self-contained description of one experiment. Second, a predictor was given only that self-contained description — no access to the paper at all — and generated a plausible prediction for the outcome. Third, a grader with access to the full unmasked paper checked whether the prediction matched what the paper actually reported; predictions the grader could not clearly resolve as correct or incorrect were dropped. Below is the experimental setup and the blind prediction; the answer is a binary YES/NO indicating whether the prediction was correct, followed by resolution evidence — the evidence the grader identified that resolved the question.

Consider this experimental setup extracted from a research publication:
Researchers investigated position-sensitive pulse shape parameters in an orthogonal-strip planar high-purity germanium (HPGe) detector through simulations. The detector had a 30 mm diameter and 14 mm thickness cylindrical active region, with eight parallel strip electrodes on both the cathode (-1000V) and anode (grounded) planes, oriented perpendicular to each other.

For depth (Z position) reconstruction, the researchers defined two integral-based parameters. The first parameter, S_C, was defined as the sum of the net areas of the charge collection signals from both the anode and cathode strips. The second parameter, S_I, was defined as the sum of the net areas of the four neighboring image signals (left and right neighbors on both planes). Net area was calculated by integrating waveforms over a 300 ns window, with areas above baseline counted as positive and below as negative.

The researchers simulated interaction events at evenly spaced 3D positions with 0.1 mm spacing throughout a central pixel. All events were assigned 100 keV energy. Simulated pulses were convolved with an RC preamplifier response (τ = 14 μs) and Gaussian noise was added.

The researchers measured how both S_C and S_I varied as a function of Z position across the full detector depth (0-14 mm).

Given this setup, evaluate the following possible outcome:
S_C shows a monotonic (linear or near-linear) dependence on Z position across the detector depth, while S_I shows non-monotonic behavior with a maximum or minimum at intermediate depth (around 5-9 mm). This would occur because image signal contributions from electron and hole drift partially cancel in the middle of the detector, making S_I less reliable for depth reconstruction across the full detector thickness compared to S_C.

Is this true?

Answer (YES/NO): NO